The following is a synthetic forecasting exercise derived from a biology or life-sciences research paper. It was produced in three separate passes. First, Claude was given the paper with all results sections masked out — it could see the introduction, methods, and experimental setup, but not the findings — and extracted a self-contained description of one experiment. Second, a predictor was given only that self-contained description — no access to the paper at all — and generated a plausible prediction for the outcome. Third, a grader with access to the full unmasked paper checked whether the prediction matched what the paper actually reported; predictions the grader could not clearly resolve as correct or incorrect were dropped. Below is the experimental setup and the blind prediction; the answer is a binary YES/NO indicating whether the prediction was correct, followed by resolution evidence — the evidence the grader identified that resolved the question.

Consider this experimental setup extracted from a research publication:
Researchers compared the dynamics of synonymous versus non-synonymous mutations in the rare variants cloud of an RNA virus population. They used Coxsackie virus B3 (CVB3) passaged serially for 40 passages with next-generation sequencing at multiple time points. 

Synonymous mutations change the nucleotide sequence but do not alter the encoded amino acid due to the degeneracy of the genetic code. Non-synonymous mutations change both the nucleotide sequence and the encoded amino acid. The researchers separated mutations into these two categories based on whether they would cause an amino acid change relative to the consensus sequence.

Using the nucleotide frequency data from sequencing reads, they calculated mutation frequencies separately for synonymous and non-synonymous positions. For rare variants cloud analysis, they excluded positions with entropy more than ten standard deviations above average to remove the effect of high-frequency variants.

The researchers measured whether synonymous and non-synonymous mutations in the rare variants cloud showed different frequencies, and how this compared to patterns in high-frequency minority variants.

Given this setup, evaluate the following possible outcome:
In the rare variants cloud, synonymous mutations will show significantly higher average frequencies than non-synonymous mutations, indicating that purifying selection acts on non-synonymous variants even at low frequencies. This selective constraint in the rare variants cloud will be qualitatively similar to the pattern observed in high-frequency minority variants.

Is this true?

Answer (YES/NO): NO